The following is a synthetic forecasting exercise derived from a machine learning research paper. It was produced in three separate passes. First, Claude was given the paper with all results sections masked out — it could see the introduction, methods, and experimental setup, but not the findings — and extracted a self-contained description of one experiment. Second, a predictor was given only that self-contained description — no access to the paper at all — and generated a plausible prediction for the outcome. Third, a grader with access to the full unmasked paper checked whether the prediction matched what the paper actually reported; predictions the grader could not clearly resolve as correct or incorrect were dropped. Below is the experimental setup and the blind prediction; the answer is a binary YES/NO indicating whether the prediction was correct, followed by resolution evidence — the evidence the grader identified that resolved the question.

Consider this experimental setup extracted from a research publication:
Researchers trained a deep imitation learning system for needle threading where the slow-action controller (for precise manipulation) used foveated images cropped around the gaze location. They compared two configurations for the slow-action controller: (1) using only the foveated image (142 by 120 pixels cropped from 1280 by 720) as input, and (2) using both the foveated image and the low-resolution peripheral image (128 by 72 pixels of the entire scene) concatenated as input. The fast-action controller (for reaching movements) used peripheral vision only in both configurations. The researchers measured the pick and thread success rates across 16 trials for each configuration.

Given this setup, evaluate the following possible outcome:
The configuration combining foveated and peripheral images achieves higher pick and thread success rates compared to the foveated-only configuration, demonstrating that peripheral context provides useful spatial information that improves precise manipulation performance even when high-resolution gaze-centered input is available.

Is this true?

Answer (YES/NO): NO